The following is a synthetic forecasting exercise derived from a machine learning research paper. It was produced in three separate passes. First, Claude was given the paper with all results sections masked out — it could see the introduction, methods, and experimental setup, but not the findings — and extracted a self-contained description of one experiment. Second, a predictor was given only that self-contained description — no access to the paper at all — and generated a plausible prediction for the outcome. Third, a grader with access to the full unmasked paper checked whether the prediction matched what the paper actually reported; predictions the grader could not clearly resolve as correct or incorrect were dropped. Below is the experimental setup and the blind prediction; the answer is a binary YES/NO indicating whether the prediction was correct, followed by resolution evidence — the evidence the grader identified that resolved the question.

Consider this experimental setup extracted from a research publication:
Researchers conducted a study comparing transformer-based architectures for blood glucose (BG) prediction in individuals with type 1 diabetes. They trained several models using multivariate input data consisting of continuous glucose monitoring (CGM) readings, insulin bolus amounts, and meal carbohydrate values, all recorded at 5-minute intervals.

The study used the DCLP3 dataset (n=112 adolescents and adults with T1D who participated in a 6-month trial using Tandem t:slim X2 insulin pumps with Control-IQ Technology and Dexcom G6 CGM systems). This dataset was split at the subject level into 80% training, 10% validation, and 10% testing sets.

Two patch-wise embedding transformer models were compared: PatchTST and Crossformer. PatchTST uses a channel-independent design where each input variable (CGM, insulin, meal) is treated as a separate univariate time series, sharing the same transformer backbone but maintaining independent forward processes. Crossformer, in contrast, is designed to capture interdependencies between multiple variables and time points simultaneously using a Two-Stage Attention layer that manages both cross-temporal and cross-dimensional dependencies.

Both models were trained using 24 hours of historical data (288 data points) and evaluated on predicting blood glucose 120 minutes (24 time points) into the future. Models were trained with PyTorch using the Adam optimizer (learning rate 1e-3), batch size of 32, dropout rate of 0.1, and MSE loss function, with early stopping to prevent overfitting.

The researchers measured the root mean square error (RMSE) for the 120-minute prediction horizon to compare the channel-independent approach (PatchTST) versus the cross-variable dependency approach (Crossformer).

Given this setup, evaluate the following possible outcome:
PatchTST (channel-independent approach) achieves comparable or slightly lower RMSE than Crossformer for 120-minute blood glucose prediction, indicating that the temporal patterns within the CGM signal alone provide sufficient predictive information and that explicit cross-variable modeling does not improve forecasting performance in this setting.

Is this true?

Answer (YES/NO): NO